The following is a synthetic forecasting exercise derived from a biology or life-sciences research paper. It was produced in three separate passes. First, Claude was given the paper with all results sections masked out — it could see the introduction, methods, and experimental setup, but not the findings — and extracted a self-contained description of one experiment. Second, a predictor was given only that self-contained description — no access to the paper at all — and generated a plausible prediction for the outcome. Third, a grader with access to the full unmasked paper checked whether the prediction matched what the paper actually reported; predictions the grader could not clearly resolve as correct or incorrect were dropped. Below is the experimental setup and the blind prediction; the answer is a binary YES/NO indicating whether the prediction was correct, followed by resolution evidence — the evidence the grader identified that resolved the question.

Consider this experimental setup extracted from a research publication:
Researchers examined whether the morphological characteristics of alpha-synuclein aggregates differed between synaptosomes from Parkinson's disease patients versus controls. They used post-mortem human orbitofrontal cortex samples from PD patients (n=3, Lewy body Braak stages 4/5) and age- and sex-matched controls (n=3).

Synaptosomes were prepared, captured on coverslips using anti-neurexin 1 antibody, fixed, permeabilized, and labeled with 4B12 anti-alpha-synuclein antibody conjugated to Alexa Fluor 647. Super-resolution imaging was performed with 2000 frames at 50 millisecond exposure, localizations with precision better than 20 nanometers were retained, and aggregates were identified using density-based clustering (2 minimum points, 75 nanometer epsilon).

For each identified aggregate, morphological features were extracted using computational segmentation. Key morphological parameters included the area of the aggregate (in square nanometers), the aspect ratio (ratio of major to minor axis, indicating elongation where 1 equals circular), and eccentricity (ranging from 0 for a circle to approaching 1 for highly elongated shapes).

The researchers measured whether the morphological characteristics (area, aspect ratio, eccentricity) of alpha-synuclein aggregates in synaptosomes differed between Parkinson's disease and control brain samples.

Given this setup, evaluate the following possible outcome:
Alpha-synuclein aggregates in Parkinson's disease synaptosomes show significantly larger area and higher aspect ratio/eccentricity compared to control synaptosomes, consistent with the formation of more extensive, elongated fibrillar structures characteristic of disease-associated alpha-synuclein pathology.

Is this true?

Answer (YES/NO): YES